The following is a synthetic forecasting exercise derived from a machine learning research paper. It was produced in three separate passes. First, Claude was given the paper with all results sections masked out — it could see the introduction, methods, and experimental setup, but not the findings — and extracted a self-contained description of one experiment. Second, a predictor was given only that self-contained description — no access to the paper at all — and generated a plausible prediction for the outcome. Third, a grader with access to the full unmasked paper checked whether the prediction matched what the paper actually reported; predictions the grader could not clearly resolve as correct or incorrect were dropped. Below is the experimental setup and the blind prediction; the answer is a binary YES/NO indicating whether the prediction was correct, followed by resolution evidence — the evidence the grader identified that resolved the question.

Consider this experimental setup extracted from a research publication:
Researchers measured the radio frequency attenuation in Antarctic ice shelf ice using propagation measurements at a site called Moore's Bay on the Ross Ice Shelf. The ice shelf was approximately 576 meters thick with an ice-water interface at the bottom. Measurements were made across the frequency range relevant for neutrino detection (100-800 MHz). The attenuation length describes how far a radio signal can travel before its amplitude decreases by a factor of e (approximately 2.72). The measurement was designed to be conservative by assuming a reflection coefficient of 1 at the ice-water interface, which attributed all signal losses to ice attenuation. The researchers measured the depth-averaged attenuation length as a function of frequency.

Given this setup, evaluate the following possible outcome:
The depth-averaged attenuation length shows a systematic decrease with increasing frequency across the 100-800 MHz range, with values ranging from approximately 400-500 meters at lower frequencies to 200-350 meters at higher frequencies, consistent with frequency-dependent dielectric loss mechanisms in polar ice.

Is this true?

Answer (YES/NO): YES